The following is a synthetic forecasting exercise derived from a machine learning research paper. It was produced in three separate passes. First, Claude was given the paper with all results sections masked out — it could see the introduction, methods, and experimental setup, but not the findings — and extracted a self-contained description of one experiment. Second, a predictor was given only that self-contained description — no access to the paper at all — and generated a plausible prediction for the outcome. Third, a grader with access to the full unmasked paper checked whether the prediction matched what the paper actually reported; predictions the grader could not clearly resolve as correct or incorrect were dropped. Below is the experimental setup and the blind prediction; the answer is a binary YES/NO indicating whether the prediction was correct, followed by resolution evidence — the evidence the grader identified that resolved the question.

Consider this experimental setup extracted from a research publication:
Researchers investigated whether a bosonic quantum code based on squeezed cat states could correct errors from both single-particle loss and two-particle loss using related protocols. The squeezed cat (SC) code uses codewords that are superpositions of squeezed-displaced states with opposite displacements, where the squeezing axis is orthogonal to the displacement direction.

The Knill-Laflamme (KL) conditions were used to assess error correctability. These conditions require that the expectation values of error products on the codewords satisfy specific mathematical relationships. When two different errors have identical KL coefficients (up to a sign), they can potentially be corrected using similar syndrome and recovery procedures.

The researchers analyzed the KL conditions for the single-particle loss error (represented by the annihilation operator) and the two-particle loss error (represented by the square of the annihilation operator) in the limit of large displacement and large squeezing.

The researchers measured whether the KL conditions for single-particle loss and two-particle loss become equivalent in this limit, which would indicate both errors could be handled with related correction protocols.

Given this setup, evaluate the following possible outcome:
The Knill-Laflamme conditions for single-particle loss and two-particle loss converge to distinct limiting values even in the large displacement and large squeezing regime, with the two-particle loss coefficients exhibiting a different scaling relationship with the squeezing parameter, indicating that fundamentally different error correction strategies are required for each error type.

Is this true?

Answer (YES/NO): NO